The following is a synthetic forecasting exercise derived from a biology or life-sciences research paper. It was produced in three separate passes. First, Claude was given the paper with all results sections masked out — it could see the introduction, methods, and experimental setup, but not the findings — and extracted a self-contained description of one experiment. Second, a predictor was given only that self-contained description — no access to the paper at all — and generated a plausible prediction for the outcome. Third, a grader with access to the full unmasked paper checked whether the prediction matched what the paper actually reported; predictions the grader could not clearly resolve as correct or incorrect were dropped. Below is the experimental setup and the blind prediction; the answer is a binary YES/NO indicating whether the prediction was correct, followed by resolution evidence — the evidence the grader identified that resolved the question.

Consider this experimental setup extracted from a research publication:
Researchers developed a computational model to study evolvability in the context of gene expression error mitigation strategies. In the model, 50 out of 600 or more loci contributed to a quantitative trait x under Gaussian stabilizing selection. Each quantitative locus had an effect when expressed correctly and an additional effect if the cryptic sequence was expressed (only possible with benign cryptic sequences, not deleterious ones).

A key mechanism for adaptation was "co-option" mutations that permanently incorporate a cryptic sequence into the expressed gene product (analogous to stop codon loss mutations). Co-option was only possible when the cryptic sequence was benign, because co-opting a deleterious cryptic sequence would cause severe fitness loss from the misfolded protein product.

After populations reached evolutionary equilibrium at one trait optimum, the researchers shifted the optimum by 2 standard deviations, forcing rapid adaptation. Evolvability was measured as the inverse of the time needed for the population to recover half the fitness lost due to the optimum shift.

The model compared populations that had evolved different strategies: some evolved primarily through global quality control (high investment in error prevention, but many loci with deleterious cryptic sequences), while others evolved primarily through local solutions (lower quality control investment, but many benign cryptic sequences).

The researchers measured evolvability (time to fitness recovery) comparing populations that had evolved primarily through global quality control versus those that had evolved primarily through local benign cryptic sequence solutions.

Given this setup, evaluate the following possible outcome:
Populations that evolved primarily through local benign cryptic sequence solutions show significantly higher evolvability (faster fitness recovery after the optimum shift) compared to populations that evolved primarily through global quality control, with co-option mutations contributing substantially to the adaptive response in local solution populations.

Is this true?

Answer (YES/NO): YES